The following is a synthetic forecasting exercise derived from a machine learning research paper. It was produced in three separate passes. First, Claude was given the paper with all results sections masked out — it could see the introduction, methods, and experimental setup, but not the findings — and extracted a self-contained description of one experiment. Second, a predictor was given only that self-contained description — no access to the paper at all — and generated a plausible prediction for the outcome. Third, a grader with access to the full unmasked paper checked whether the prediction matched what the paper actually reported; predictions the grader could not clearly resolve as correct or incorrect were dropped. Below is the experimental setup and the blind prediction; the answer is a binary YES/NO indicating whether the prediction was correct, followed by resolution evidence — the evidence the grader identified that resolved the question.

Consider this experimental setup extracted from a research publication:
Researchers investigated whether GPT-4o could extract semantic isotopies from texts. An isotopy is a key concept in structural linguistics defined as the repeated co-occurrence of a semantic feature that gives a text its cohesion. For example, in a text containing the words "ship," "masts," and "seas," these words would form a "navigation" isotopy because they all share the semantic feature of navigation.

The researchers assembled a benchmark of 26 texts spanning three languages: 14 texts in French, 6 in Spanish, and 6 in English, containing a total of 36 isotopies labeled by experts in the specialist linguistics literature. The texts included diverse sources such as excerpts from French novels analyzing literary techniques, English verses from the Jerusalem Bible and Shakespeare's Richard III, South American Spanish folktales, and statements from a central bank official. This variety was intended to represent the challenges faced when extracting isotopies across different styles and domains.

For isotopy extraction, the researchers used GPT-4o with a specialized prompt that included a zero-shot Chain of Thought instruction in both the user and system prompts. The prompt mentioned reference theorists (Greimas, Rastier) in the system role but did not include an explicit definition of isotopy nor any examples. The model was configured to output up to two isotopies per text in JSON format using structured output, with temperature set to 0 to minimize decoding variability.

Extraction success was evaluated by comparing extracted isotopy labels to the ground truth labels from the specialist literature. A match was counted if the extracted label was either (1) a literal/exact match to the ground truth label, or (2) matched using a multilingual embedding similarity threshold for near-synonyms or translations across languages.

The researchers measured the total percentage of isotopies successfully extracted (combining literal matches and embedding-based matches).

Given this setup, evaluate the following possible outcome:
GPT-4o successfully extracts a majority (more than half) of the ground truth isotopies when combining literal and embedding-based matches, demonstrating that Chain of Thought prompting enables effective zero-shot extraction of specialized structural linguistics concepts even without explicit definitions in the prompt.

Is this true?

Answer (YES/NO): YES